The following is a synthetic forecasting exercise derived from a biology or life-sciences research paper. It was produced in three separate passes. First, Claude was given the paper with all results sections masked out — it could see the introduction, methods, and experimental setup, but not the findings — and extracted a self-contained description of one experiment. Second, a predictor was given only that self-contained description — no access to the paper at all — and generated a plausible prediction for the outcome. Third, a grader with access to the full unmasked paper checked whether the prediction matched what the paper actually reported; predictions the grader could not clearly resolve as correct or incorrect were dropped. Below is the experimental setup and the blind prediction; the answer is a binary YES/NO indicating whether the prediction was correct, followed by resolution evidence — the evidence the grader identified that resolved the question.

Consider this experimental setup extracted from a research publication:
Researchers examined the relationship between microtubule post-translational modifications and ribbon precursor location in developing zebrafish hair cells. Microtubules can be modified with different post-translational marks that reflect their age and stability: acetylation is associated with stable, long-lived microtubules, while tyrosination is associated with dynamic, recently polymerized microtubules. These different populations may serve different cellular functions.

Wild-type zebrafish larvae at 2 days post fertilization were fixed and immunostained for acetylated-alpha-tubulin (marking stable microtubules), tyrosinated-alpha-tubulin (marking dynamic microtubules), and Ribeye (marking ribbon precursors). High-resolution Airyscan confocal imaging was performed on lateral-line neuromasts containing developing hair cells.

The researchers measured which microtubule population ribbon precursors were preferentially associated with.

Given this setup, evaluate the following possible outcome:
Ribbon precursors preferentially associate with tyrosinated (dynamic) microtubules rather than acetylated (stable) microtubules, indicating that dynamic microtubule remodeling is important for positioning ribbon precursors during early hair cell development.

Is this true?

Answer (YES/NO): NO